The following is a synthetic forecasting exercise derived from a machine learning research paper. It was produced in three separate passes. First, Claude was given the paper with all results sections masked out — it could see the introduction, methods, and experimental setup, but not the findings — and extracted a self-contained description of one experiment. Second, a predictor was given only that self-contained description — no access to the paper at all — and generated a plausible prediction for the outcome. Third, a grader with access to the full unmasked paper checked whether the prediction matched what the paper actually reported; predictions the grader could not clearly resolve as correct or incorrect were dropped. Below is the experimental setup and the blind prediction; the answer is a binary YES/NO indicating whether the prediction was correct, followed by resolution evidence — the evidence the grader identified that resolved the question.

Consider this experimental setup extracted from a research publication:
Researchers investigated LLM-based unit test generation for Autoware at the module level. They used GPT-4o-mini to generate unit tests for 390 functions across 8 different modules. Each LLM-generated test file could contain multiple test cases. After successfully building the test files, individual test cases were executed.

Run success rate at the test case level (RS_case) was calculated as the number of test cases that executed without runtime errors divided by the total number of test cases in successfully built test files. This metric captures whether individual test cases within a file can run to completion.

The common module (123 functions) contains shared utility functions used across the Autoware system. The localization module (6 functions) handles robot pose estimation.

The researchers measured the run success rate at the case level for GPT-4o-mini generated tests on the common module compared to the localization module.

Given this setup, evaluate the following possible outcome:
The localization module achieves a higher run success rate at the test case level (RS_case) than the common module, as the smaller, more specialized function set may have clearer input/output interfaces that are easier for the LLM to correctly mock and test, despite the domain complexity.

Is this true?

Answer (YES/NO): YES